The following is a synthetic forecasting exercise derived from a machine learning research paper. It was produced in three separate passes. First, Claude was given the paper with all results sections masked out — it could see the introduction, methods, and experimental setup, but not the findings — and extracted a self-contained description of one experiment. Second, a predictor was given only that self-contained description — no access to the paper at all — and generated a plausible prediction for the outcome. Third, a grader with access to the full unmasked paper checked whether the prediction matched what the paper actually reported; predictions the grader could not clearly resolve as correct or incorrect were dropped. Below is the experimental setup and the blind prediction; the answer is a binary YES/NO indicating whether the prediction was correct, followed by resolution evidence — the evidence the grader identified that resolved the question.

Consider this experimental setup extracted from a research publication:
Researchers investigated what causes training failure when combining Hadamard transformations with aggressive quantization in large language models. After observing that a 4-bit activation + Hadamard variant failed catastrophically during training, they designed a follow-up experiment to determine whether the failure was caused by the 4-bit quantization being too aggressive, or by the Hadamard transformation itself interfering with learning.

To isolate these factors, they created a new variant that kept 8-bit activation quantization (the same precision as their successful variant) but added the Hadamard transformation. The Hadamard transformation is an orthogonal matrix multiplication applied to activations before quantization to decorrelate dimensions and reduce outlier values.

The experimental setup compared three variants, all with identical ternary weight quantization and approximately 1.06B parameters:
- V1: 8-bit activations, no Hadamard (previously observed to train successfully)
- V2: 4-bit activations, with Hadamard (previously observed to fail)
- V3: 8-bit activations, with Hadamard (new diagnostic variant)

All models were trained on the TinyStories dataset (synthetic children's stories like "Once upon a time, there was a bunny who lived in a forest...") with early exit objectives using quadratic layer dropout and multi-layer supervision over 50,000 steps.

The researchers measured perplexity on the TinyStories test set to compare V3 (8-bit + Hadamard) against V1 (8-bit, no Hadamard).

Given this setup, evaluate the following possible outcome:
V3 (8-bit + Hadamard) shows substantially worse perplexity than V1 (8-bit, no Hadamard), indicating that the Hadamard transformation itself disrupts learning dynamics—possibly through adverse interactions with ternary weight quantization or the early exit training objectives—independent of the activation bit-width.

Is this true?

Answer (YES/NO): YES